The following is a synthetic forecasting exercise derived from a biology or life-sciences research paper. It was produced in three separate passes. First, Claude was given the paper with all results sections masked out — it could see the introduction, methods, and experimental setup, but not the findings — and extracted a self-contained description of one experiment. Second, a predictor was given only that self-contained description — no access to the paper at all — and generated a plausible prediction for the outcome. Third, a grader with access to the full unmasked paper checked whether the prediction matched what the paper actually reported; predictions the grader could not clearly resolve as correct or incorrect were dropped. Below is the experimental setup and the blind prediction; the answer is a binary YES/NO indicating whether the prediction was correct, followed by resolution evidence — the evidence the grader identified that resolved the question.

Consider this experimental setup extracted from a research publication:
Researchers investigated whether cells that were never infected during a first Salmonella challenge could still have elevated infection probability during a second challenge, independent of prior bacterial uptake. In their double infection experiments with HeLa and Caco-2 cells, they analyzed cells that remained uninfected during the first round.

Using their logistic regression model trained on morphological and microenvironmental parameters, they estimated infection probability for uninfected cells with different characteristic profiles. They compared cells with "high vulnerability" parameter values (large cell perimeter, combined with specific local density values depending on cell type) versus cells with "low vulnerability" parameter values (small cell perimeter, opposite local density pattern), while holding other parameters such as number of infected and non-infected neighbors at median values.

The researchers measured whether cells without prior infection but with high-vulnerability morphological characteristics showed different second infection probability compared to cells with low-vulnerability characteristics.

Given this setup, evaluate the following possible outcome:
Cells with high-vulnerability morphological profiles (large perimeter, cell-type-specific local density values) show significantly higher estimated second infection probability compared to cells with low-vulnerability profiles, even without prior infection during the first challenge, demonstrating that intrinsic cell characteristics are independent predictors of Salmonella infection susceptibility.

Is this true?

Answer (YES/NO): YES